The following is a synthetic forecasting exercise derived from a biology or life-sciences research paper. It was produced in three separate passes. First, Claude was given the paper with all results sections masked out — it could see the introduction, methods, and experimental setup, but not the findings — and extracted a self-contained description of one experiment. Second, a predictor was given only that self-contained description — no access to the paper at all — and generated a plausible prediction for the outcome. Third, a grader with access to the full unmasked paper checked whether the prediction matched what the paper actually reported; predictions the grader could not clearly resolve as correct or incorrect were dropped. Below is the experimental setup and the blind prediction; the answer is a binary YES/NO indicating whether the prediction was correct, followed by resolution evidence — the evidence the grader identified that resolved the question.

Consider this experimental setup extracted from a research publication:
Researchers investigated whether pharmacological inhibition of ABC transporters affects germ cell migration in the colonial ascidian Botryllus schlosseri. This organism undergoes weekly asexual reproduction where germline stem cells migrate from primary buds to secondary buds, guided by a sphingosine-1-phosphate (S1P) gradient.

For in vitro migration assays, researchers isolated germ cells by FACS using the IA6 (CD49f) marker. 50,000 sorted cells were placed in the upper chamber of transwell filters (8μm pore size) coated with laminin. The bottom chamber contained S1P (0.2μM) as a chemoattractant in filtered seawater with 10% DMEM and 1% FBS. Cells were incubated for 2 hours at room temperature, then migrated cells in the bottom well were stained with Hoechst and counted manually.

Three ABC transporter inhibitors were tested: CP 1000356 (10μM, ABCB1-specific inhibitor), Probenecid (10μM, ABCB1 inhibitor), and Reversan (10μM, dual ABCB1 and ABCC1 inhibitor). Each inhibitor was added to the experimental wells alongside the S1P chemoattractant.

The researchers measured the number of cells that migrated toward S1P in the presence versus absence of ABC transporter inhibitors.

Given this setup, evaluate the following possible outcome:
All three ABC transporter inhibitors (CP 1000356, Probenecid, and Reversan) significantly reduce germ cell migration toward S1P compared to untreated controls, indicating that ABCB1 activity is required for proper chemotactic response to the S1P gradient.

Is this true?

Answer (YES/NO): YES